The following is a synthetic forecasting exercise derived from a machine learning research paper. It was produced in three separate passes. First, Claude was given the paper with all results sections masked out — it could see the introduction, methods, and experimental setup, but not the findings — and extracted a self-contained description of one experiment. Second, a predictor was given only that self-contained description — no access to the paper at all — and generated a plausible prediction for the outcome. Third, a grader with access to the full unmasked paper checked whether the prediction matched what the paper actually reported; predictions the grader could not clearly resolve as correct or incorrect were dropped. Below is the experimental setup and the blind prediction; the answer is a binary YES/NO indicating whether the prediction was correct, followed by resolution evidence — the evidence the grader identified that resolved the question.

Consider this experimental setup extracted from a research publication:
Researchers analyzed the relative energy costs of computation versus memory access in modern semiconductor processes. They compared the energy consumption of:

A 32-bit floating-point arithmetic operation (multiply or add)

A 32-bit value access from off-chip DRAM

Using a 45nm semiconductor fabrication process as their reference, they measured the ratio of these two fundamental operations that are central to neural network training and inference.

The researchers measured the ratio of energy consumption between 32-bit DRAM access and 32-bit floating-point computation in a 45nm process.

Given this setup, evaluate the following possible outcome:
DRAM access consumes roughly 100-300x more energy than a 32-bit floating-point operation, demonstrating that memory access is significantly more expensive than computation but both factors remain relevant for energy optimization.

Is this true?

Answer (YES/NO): NO